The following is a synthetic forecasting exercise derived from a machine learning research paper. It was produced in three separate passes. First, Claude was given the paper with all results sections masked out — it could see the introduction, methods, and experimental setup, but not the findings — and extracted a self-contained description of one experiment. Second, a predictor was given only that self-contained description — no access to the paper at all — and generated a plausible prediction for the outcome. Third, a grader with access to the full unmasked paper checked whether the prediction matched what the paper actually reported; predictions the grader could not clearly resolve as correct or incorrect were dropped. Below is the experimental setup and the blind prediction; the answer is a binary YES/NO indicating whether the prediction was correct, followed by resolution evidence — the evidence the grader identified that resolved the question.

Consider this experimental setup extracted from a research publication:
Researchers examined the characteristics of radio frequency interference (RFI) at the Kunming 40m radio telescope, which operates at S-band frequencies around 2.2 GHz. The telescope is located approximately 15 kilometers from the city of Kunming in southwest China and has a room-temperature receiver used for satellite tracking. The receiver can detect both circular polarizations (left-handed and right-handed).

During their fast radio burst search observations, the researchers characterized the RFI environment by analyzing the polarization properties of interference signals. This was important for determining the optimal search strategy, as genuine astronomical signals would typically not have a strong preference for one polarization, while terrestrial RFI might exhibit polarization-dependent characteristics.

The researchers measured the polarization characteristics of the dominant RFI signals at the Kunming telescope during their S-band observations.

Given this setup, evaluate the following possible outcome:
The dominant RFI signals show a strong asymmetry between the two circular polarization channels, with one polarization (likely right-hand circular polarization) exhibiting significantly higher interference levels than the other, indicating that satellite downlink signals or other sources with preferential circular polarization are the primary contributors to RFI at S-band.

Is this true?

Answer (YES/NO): YES